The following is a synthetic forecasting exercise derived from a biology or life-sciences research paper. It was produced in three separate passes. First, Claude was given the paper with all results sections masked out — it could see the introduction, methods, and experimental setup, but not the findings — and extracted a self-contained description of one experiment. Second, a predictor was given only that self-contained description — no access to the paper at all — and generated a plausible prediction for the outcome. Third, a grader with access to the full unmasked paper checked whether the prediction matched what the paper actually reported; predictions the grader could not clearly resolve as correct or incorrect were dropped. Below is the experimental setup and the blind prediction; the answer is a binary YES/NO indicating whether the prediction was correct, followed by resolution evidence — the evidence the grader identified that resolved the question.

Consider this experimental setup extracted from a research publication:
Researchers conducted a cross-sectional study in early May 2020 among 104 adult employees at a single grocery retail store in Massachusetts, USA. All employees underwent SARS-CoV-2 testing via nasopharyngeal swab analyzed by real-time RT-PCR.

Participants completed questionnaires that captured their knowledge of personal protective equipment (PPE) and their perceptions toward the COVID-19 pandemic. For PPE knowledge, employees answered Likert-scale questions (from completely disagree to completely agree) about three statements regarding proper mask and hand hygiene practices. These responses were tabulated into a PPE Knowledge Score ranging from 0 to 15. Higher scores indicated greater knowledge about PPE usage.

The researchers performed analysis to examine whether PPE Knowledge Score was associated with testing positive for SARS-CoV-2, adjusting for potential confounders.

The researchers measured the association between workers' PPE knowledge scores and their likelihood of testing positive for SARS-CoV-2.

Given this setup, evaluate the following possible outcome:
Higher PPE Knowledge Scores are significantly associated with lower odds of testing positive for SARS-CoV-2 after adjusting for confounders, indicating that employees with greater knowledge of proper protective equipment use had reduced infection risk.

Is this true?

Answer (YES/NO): NO